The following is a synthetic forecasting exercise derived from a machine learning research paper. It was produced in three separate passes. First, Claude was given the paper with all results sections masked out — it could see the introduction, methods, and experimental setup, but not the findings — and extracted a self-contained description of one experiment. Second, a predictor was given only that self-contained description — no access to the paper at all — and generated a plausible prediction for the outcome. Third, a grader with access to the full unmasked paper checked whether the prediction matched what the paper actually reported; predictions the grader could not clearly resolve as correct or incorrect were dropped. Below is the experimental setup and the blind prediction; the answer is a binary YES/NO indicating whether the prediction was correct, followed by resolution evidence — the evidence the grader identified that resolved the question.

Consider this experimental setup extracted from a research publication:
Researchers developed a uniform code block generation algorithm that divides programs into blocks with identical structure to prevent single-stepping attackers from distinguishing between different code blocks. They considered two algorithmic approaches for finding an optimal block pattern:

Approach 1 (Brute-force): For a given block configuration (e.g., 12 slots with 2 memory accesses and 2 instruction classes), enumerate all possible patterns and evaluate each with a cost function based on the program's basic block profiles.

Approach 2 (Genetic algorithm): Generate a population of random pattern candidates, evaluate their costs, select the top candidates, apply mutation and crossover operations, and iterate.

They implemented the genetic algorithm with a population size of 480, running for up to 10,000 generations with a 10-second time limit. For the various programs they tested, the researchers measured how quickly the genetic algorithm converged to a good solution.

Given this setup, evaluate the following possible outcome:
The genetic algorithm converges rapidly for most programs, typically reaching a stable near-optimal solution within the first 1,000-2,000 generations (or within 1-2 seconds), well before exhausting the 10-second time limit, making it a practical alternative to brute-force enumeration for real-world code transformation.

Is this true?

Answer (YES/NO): YES